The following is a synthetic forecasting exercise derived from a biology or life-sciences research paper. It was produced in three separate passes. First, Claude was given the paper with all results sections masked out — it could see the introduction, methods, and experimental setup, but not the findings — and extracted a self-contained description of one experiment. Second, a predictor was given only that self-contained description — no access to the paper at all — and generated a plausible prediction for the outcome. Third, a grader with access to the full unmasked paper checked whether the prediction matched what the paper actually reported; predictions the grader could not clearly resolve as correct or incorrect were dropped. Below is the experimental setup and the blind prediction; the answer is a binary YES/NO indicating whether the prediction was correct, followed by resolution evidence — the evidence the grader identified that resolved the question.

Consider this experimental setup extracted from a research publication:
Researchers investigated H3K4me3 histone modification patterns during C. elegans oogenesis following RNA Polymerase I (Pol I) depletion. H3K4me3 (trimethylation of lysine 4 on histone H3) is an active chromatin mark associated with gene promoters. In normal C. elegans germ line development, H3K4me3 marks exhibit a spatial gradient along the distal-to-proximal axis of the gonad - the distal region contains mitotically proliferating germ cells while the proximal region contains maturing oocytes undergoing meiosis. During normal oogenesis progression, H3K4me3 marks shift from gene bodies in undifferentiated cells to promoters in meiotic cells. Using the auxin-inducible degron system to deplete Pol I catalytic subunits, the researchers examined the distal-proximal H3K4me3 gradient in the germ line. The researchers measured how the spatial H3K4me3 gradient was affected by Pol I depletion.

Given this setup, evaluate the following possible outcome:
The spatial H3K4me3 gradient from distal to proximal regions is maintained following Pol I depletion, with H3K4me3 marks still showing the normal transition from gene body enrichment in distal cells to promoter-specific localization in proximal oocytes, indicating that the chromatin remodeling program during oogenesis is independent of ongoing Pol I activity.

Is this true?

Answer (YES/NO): NO